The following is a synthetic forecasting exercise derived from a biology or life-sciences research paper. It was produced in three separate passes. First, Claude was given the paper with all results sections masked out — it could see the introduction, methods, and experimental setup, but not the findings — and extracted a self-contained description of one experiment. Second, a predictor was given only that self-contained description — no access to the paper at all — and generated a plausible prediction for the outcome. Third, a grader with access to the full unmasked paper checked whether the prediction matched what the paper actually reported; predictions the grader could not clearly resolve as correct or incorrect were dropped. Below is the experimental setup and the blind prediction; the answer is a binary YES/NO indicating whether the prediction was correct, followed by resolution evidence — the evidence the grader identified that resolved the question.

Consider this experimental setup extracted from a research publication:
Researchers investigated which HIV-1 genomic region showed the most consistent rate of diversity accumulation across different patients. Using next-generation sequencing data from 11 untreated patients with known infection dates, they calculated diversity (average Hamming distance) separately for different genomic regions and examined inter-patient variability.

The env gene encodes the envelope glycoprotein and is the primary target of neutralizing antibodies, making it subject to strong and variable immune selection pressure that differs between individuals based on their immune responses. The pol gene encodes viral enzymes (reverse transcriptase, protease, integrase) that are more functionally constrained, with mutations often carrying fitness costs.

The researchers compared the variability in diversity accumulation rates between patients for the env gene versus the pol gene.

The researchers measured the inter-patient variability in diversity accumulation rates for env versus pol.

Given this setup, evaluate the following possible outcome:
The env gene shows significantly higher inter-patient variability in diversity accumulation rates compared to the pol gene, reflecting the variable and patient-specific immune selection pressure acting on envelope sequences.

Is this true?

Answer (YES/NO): YES